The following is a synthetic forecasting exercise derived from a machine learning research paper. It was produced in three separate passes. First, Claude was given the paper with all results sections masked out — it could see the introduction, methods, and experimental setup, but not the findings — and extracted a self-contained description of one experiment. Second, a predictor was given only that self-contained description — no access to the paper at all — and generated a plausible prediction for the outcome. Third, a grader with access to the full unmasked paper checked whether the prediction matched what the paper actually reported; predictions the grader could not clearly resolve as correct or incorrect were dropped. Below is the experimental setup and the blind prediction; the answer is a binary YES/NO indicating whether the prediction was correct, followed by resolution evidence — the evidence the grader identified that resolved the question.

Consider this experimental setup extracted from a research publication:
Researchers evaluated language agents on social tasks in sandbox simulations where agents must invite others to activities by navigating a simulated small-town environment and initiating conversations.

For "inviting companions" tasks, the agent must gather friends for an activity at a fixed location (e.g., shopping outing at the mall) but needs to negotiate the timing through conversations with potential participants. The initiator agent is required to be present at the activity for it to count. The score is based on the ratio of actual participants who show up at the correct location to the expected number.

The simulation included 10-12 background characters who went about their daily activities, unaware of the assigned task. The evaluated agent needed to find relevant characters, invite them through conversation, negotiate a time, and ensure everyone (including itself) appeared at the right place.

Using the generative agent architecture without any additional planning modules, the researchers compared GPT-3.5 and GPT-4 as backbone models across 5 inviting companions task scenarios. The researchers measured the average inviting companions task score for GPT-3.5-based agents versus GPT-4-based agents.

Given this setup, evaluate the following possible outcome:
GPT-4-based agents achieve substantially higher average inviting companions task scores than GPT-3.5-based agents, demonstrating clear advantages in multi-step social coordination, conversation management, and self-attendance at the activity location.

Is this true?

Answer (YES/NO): NO